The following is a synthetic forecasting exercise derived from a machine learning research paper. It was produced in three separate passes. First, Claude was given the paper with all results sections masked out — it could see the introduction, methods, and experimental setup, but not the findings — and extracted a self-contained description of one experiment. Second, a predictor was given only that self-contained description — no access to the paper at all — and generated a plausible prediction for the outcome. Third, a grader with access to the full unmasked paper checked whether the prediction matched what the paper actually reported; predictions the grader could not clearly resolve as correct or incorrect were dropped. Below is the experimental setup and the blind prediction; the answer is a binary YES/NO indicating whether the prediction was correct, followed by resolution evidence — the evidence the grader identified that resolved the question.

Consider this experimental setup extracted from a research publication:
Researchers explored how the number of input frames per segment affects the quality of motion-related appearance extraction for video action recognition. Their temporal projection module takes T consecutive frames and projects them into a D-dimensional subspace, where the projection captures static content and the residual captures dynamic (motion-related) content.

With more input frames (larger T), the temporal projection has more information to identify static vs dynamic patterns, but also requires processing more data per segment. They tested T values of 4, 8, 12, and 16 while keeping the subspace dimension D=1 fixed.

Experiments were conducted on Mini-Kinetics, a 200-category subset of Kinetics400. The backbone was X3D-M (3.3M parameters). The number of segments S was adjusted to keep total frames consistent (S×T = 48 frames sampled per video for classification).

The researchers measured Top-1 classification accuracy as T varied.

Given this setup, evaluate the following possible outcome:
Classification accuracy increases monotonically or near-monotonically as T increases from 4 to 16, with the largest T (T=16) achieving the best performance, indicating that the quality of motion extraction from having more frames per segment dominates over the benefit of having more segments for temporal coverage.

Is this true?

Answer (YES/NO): YES